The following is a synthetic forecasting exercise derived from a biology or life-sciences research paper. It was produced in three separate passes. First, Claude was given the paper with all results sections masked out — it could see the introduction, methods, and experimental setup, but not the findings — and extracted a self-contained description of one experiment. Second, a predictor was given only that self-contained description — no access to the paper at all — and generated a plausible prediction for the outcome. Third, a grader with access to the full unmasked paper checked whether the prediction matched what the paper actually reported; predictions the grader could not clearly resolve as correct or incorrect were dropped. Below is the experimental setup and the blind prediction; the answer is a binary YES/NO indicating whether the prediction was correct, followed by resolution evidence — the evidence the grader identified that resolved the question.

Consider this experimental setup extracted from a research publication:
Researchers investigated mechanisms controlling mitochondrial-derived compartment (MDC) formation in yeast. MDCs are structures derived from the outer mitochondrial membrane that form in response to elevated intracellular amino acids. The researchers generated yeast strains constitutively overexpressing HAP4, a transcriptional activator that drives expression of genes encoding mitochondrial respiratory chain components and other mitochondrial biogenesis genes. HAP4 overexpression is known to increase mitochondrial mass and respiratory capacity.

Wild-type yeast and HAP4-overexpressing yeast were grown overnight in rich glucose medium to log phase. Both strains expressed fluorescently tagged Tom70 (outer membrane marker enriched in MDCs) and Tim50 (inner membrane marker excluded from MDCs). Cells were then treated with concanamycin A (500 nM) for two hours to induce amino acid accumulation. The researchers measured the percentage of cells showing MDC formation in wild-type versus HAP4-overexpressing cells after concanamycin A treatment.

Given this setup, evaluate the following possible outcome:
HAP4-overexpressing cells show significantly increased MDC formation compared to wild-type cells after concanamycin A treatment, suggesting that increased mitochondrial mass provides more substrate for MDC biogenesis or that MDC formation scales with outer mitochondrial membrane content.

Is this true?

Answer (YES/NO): NO